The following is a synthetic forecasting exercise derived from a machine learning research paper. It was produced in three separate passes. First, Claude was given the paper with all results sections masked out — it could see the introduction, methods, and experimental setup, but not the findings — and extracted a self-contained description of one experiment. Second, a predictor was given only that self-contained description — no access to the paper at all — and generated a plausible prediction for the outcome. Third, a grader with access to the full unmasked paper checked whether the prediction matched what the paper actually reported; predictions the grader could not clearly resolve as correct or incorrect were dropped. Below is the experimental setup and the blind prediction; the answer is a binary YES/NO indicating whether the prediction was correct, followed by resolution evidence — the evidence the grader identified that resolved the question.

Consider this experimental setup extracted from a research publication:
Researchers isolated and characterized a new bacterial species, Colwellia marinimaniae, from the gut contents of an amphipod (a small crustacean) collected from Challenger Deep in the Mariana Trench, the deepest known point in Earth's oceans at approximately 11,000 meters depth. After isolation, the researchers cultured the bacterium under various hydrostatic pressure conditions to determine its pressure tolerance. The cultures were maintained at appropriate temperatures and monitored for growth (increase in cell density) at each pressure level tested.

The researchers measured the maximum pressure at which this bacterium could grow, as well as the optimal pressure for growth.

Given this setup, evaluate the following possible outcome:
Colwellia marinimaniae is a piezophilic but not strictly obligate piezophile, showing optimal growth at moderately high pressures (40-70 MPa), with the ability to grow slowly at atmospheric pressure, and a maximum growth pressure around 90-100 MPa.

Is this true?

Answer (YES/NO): NO